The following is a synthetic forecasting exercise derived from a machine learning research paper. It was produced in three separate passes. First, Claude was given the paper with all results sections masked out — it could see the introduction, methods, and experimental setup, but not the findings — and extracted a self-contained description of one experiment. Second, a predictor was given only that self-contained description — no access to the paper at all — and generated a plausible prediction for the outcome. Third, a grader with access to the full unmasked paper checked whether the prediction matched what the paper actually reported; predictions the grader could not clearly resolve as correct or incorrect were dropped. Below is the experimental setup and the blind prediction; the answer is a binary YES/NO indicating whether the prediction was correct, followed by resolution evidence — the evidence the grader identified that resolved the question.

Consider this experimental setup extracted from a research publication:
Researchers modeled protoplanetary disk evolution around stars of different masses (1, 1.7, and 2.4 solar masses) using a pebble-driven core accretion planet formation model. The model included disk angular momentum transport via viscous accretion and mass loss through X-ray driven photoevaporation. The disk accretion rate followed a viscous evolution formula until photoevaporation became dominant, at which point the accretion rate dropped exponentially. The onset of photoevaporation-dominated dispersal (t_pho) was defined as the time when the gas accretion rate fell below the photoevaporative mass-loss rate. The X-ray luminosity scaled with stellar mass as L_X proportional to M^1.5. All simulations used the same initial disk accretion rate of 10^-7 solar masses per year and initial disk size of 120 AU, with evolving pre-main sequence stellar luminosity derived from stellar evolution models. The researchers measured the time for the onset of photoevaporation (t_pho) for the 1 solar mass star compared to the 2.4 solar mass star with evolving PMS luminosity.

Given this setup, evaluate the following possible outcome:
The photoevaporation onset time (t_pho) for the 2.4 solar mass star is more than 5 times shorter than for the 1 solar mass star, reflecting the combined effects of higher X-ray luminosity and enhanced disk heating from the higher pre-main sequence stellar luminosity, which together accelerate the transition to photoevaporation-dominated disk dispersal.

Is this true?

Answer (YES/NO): NO